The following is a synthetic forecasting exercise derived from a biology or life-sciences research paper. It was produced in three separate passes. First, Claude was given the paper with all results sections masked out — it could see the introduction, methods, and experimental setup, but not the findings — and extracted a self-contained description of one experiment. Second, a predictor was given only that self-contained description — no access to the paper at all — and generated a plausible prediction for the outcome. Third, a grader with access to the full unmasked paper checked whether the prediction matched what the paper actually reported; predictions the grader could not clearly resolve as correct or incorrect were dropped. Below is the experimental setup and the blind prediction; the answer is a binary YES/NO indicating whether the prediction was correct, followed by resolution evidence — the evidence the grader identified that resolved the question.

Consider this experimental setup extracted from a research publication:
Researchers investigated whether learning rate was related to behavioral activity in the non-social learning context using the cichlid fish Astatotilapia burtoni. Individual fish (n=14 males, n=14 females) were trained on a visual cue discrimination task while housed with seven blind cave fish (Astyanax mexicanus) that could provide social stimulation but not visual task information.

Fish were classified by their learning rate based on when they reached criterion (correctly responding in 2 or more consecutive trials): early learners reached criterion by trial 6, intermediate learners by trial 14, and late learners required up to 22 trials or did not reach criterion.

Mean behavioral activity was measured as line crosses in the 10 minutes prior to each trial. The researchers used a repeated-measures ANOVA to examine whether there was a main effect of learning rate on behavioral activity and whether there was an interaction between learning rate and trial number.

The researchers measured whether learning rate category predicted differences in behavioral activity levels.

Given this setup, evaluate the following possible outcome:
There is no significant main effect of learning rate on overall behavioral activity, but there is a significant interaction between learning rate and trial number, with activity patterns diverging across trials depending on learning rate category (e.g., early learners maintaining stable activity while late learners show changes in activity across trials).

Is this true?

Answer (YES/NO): NO